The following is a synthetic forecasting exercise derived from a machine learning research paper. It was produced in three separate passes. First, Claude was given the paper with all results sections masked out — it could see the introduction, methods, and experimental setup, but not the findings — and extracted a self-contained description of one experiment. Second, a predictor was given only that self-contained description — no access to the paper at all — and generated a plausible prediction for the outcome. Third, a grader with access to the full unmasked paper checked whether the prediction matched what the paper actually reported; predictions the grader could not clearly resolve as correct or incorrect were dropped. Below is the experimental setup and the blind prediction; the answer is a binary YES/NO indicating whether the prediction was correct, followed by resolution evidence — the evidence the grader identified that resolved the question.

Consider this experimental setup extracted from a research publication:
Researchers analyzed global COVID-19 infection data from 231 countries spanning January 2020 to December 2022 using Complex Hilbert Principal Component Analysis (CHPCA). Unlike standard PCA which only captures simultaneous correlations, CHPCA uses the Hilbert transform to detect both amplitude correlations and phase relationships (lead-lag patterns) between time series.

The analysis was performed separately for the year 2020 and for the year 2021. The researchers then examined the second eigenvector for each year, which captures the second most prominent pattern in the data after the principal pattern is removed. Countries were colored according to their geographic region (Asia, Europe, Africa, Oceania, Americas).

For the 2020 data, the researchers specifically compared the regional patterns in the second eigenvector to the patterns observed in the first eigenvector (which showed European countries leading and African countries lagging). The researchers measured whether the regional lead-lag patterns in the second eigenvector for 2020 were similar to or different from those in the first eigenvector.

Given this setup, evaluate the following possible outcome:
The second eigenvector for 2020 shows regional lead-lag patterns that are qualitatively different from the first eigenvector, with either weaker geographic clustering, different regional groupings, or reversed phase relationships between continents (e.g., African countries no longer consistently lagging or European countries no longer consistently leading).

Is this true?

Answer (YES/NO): YES